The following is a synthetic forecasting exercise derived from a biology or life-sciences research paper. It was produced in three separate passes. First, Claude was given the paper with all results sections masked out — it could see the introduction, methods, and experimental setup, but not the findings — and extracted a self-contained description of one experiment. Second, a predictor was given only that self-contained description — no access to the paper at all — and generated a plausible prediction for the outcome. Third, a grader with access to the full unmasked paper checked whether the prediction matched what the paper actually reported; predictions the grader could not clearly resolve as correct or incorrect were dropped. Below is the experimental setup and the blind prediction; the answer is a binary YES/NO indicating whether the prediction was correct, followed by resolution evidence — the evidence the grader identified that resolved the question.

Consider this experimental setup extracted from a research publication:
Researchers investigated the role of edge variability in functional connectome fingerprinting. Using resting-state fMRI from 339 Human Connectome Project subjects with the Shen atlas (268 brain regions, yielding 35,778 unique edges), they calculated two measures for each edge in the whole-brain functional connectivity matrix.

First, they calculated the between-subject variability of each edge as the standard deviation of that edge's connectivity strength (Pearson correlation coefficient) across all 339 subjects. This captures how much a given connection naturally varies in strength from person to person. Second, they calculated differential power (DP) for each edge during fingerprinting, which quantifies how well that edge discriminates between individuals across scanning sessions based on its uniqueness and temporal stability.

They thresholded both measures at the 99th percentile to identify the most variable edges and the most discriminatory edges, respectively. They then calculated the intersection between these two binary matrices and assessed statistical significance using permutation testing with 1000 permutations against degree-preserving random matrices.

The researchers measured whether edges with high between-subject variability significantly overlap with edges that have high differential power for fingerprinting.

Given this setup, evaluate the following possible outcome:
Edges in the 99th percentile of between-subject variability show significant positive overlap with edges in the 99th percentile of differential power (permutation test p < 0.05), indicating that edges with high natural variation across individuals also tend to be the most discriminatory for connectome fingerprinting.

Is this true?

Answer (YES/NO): YES